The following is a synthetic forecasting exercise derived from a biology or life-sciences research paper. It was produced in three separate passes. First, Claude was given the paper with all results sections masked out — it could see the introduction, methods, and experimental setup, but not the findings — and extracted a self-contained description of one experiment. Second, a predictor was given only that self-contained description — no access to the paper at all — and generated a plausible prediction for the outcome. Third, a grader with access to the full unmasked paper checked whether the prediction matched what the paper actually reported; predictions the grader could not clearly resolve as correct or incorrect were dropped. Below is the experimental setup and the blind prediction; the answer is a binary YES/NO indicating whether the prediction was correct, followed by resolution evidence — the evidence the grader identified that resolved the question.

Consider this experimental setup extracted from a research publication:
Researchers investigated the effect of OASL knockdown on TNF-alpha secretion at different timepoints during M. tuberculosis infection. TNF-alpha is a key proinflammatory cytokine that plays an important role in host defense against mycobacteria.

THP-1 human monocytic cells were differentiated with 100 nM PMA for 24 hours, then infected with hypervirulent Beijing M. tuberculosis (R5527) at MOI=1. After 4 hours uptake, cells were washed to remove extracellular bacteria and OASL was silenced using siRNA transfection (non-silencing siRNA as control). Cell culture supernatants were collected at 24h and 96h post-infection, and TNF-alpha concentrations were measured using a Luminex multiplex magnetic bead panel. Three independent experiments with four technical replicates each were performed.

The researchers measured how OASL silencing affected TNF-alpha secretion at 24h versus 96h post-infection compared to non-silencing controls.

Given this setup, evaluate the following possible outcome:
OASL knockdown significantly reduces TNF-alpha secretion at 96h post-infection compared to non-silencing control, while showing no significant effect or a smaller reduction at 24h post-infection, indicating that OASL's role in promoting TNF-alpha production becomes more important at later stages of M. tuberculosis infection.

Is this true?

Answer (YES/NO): NO